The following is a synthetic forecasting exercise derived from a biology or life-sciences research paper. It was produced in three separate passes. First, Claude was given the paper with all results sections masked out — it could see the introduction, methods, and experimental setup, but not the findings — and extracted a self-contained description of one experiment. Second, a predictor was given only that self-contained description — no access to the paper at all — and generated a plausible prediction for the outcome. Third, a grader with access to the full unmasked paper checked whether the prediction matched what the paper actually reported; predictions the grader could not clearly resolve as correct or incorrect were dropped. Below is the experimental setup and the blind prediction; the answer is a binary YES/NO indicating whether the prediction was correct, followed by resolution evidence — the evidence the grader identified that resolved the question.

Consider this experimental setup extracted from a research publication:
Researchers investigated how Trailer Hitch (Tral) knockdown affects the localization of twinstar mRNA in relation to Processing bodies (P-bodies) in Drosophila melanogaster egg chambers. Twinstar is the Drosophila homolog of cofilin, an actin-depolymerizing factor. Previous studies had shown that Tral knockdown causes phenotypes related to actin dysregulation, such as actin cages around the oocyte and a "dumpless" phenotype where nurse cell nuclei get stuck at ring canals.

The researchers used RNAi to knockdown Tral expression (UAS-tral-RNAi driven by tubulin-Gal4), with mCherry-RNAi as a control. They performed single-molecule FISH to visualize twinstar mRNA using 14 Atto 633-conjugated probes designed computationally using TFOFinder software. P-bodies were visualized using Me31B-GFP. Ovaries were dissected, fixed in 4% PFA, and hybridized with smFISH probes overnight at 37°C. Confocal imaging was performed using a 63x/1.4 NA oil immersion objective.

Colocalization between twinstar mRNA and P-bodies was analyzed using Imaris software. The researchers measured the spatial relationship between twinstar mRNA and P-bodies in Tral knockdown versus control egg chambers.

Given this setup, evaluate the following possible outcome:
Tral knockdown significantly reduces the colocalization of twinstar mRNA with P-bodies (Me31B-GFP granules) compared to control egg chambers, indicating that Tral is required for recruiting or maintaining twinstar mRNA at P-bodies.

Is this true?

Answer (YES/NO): YES